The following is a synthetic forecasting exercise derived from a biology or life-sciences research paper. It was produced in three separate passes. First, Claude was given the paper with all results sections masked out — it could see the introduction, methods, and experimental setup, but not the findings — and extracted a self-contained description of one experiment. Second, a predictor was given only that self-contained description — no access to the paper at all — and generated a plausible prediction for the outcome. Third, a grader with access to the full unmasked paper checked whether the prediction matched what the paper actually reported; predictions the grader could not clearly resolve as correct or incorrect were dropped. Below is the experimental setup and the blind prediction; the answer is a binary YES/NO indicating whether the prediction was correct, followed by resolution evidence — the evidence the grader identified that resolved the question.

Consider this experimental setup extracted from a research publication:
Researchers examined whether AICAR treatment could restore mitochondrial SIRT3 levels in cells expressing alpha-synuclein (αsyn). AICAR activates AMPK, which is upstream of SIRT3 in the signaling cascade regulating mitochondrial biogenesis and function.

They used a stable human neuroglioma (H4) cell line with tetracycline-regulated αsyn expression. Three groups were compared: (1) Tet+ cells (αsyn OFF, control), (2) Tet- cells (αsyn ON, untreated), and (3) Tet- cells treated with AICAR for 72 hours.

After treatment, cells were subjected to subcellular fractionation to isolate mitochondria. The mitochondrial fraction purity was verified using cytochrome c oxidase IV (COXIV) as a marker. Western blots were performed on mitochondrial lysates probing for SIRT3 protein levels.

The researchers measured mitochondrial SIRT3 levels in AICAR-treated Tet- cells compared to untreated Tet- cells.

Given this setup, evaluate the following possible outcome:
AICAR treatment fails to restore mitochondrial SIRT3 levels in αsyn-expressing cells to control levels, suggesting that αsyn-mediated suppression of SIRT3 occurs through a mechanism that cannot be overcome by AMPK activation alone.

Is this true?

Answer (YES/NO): NO